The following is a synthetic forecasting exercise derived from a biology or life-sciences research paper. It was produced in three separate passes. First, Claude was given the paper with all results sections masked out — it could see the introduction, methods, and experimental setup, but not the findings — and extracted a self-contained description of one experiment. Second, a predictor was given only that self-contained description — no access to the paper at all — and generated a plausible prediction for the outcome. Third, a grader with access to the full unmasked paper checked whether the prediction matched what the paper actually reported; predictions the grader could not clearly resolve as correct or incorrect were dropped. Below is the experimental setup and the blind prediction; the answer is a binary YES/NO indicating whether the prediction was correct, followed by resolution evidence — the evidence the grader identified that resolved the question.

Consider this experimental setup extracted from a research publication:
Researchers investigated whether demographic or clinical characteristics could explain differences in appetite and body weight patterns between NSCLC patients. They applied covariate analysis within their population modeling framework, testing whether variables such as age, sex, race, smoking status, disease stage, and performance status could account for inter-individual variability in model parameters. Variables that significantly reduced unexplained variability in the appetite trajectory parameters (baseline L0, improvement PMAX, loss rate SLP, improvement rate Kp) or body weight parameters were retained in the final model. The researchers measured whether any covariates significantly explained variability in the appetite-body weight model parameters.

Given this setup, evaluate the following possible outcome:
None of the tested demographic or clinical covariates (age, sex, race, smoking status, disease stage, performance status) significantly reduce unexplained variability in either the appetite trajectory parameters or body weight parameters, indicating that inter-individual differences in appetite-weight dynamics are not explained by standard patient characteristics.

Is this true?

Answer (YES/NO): NO